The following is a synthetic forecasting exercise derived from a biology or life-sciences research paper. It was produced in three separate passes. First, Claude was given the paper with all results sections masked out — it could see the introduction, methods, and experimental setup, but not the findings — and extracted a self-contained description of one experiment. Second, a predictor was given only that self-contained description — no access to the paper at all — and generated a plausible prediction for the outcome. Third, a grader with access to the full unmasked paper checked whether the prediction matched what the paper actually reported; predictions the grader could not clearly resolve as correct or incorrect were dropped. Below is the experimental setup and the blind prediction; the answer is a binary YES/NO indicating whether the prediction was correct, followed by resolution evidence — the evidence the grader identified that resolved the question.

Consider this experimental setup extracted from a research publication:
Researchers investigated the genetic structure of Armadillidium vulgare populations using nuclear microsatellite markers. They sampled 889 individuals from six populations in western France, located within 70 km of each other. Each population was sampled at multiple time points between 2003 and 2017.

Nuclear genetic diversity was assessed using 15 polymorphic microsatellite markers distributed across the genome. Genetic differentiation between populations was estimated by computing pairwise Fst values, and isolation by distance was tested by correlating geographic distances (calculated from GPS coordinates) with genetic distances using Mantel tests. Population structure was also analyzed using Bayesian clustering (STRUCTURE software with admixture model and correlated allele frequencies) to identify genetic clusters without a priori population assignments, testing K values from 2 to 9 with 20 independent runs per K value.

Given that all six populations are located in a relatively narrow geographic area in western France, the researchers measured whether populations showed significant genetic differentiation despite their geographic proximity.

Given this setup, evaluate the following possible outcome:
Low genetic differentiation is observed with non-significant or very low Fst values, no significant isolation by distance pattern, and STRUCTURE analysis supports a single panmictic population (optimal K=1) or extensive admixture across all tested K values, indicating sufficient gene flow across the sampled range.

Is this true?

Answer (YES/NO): NO